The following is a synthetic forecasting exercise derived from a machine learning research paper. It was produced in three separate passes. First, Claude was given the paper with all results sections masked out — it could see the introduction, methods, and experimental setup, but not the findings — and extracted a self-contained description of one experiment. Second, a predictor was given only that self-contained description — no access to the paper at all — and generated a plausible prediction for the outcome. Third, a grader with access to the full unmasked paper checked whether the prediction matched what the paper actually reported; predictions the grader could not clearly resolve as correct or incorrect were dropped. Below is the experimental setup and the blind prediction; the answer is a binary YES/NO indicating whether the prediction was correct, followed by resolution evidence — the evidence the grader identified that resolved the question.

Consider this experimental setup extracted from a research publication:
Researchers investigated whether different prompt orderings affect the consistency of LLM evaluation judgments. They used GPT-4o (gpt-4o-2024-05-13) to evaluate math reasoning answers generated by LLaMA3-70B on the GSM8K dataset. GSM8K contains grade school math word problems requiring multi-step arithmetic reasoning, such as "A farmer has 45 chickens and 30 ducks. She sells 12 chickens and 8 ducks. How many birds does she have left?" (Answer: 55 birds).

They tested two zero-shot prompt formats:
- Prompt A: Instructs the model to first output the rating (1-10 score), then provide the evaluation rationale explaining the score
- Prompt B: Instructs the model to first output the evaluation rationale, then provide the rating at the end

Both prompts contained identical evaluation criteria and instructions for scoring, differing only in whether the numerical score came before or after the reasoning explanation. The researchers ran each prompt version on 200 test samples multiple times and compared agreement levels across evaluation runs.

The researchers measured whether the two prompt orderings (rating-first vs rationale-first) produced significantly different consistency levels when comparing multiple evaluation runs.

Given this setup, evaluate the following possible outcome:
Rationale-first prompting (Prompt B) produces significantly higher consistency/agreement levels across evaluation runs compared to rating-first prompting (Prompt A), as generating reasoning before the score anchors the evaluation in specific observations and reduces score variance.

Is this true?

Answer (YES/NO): NO